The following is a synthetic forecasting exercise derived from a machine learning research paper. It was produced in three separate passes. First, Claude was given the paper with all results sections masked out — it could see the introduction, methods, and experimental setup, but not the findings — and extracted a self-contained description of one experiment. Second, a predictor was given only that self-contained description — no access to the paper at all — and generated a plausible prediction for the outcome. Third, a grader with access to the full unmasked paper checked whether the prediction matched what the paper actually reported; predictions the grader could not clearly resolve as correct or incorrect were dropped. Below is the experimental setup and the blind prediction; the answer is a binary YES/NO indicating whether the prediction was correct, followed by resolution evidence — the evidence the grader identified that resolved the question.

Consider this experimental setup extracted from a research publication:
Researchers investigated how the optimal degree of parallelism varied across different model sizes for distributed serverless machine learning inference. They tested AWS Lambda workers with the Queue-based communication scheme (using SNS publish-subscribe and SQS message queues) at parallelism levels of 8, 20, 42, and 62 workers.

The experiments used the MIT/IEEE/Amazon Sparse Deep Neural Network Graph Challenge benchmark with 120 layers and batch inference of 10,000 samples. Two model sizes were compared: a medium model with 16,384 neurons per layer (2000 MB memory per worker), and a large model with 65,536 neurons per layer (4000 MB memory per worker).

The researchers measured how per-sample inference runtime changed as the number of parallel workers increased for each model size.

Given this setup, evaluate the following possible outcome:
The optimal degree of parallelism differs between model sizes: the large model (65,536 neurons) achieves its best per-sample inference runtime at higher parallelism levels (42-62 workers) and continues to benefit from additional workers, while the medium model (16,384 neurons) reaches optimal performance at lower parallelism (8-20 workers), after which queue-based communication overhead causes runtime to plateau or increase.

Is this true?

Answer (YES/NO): NO